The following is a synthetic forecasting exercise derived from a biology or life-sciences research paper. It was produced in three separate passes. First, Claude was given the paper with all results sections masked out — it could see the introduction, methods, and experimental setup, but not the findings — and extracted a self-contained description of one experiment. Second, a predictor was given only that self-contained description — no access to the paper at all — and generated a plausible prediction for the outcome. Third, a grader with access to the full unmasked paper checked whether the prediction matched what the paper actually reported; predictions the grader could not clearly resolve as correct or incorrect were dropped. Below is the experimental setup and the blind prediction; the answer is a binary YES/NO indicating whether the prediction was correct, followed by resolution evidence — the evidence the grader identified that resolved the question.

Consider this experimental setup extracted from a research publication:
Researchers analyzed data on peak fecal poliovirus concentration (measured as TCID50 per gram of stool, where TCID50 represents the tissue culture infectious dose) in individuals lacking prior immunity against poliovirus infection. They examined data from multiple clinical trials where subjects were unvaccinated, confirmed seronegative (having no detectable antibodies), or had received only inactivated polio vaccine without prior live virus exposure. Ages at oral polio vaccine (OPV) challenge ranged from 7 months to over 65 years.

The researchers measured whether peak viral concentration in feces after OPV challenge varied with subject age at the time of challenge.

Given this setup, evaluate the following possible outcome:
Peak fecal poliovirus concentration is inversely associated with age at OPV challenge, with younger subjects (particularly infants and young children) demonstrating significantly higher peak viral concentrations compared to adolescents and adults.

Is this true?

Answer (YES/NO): YES